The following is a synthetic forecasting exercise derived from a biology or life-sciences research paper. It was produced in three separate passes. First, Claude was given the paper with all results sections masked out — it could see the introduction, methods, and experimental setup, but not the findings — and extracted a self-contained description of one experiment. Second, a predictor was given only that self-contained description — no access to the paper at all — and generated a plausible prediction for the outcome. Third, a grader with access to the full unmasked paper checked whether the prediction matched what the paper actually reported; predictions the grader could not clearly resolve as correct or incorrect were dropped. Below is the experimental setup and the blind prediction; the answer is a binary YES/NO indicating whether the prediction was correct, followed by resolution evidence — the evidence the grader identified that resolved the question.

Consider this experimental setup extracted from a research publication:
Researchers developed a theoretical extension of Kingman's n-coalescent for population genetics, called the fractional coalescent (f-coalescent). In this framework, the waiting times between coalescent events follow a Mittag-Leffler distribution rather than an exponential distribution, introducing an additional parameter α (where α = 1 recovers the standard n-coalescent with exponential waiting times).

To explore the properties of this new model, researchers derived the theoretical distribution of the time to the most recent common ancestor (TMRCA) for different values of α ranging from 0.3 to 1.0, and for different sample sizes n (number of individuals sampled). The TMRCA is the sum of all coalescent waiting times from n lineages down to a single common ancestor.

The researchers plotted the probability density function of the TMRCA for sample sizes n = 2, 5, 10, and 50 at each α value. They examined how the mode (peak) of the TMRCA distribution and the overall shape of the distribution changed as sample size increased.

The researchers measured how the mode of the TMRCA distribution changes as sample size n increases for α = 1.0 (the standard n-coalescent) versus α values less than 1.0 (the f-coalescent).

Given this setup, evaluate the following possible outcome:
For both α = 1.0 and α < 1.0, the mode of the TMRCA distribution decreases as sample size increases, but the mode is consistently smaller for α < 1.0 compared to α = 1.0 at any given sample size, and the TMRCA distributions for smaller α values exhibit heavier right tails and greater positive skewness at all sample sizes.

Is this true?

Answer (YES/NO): NO